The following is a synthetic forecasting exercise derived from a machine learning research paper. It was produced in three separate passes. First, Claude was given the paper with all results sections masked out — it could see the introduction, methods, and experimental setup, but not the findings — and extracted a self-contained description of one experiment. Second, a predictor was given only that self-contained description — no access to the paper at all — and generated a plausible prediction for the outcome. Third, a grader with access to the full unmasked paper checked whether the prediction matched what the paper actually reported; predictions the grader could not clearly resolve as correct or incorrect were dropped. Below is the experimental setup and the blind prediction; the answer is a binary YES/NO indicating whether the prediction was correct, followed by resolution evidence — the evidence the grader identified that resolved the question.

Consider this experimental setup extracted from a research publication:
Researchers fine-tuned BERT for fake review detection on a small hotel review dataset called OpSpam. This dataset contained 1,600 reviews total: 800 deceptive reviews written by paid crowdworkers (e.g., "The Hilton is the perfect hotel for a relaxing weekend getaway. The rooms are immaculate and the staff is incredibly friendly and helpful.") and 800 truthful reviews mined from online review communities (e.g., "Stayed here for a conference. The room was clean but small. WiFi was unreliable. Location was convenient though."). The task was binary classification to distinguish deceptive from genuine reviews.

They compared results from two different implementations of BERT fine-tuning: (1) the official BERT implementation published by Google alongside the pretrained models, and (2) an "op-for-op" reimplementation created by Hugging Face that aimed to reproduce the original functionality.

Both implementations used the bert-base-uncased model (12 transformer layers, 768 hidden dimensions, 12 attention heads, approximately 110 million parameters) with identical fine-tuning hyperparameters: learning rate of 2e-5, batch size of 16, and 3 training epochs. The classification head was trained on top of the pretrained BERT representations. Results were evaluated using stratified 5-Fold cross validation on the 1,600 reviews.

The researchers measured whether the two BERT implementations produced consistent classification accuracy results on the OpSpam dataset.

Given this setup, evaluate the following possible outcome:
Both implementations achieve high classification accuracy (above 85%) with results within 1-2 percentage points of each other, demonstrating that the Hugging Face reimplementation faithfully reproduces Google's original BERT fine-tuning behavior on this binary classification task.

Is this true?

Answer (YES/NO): NO